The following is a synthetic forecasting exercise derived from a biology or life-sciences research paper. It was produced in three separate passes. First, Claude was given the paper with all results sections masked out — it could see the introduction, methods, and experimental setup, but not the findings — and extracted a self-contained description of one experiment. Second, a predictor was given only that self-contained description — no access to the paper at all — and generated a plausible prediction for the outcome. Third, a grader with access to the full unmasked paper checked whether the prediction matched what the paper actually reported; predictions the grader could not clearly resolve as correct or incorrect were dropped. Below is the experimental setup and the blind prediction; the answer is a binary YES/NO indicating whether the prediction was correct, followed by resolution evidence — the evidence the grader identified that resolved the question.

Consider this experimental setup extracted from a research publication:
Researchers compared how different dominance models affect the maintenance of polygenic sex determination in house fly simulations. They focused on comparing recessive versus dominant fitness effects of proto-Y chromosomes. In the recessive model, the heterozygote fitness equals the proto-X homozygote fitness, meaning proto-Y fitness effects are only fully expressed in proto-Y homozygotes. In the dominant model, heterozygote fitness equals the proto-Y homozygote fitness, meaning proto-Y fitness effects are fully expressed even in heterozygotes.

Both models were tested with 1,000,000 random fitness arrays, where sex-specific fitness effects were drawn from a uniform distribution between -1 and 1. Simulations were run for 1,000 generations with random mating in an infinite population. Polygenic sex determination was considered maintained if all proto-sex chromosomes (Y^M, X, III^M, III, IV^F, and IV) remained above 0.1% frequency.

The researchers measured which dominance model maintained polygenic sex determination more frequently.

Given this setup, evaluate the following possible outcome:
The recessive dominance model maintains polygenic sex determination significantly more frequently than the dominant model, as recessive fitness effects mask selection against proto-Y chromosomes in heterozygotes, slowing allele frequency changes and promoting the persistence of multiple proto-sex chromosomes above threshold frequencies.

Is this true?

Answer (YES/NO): NO